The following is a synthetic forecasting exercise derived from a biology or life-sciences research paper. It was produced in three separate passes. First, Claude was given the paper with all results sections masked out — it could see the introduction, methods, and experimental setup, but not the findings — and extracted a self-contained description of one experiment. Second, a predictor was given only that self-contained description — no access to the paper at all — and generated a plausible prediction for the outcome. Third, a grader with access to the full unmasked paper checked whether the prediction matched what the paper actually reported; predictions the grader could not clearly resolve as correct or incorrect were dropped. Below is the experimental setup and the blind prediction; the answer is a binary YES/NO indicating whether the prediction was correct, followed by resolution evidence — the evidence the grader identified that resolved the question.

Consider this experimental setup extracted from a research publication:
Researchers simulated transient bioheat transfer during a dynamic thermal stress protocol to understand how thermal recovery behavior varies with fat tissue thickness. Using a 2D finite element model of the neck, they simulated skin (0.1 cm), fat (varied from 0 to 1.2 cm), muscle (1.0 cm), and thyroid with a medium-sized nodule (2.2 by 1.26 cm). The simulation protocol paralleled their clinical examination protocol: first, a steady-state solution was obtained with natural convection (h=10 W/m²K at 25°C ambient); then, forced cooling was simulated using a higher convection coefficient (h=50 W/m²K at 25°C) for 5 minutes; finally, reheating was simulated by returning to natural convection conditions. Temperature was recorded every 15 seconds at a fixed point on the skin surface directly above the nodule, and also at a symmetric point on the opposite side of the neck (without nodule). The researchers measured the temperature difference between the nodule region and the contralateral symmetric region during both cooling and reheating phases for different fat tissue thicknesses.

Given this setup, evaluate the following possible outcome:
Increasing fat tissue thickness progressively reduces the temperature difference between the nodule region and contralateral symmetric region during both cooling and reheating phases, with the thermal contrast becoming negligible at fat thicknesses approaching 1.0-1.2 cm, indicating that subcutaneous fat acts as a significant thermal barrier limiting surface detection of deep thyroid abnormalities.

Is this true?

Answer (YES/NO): YES